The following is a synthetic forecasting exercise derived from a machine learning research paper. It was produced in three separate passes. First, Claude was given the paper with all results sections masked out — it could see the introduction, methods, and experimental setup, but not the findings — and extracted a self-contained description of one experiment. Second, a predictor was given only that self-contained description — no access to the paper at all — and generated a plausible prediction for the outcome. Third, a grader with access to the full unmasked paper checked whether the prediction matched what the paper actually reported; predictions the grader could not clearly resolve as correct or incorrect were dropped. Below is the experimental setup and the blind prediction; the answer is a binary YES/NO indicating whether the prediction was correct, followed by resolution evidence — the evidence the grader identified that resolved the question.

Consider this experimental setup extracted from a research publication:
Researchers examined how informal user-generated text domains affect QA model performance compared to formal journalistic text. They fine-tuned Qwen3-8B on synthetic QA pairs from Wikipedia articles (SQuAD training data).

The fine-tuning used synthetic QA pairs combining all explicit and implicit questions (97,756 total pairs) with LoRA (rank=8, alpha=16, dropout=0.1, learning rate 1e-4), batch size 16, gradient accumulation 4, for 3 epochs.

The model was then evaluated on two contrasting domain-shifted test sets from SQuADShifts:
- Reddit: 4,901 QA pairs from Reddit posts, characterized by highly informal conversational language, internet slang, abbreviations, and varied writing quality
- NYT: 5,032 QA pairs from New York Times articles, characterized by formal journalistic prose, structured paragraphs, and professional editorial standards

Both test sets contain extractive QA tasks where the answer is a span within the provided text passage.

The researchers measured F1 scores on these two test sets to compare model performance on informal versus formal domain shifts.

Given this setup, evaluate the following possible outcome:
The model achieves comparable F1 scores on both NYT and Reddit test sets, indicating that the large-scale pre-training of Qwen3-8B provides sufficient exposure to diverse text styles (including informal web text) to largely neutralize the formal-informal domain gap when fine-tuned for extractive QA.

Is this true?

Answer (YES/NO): NO